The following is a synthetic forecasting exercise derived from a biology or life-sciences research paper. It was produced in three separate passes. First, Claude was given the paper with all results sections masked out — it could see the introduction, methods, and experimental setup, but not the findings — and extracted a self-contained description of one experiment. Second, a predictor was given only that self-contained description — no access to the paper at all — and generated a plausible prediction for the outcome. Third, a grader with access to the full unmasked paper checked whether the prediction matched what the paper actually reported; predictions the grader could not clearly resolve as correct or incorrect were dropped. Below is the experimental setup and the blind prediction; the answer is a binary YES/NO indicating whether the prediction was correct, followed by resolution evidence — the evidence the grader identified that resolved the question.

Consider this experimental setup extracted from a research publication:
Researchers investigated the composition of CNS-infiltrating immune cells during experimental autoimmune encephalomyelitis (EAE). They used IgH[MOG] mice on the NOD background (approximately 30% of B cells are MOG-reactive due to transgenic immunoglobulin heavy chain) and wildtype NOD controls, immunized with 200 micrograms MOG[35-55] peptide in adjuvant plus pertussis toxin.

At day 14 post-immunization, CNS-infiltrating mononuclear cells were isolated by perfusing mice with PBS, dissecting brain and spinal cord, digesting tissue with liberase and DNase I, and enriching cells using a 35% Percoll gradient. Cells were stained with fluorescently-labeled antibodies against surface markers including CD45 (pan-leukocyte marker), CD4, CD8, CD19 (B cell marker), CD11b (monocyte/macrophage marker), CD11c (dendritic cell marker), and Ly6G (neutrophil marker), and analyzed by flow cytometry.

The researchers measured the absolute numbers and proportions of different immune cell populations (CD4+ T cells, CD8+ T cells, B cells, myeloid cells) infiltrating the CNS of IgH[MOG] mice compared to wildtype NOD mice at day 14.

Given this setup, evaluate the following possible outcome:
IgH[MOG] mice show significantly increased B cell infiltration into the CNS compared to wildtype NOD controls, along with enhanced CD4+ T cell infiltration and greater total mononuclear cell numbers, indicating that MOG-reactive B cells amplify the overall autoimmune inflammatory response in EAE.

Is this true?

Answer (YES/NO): NO